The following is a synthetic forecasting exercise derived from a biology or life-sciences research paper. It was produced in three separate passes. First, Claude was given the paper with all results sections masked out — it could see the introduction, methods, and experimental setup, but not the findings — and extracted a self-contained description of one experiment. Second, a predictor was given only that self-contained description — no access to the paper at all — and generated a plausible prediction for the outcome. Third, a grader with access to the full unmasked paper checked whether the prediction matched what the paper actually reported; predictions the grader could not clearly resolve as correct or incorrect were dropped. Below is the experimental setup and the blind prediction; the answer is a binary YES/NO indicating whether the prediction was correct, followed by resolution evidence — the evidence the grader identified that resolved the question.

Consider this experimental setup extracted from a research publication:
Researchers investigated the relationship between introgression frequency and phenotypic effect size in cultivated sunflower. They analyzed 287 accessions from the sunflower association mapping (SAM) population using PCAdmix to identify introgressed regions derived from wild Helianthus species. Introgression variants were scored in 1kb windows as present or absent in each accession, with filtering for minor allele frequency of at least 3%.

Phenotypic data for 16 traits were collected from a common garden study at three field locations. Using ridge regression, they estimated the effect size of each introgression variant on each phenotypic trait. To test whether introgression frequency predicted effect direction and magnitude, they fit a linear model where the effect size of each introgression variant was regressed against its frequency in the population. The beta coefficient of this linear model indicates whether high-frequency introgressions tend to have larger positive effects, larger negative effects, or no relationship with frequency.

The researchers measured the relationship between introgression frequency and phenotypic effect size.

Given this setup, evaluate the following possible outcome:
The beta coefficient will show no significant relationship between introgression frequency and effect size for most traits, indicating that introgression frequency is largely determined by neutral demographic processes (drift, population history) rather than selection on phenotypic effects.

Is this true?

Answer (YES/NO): NO